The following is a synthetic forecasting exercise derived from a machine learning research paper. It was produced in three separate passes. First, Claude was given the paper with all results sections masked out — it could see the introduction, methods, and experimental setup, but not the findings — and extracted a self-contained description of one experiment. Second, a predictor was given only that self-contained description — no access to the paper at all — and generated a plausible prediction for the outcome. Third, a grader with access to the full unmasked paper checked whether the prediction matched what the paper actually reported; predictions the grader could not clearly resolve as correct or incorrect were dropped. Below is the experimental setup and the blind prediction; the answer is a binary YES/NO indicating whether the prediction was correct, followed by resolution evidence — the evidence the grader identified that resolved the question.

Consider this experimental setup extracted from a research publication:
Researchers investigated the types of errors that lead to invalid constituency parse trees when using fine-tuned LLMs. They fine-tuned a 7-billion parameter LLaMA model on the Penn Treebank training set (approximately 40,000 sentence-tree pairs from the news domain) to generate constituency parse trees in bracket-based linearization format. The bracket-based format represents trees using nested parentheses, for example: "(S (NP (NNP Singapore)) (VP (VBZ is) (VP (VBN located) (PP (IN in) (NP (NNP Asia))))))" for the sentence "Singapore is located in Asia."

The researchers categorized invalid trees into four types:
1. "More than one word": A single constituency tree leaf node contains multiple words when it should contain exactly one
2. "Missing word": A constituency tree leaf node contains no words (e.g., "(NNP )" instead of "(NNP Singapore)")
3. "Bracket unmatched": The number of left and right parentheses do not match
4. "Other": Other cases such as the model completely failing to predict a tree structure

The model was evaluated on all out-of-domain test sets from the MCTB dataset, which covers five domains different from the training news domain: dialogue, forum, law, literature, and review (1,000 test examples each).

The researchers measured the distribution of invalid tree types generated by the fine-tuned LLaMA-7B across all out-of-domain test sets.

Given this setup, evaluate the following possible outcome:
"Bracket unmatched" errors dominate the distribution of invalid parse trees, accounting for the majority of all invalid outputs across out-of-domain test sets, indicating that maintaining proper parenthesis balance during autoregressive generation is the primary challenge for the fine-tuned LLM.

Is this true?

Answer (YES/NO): NO